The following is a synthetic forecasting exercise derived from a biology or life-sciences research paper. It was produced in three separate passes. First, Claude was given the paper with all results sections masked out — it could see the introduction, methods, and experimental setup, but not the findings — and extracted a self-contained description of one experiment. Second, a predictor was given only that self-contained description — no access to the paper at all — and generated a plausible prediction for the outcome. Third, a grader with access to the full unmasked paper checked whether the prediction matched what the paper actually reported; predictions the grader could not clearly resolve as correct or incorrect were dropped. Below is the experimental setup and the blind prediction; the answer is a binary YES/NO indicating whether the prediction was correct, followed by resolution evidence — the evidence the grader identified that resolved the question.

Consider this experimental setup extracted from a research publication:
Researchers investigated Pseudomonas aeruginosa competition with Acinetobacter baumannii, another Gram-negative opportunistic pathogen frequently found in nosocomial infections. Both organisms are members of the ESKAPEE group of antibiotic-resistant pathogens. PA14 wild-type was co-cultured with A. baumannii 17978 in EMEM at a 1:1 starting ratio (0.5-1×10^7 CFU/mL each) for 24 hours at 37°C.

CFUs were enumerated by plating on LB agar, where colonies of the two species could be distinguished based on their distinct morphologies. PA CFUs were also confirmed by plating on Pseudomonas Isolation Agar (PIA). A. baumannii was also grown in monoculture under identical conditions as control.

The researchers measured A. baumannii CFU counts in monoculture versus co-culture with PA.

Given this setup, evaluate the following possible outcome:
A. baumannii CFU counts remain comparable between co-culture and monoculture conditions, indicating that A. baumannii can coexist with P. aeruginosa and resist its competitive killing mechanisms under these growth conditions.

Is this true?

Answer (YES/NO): NO